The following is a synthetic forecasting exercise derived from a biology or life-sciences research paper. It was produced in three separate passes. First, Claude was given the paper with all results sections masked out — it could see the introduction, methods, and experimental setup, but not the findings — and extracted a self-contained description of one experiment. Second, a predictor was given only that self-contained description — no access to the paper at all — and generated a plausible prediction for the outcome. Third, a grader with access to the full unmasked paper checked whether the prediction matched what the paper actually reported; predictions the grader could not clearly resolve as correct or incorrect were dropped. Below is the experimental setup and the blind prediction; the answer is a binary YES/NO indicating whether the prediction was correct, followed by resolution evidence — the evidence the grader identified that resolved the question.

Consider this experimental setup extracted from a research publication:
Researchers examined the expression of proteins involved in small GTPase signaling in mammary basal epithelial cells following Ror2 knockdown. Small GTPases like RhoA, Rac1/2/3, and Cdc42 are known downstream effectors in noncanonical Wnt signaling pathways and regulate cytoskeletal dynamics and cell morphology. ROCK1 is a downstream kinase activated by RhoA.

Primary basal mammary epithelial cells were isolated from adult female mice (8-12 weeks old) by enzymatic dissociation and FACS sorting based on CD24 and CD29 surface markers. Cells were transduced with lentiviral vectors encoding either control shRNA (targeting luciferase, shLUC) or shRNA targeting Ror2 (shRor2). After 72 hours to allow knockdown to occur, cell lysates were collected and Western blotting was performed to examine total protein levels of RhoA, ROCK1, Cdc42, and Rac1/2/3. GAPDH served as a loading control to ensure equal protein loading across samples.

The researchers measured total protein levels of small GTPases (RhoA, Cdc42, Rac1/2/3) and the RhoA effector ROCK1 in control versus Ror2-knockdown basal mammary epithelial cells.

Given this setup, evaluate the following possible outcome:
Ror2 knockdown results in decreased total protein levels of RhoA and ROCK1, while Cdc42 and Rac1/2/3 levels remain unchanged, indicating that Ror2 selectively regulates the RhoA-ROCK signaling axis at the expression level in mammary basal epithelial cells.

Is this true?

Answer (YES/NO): YES